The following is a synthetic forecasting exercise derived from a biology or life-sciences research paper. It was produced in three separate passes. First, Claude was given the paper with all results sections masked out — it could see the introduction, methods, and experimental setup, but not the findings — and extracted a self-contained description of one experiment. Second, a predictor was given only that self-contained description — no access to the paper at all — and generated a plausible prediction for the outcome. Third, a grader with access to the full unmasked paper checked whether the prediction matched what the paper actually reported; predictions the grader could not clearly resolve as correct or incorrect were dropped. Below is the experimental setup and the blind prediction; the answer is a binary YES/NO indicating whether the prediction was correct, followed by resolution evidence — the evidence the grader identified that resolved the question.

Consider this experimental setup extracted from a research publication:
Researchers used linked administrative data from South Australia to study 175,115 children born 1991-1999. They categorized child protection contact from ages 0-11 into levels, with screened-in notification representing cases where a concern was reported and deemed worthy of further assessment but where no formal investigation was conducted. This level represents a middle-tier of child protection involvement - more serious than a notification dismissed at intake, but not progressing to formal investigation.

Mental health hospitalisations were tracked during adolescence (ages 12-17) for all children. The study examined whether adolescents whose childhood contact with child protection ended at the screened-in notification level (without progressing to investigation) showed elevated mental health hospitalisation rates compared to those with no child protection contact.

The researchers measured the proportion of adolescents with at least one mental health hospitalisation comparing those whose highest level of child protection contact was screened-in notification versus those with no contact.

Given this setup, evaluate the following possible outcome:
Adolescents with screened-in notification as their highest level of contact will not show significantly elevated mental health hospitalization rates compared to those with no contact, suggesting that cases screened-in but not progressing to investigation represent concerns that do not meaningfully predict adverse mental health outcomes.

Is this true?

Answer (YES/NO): NO